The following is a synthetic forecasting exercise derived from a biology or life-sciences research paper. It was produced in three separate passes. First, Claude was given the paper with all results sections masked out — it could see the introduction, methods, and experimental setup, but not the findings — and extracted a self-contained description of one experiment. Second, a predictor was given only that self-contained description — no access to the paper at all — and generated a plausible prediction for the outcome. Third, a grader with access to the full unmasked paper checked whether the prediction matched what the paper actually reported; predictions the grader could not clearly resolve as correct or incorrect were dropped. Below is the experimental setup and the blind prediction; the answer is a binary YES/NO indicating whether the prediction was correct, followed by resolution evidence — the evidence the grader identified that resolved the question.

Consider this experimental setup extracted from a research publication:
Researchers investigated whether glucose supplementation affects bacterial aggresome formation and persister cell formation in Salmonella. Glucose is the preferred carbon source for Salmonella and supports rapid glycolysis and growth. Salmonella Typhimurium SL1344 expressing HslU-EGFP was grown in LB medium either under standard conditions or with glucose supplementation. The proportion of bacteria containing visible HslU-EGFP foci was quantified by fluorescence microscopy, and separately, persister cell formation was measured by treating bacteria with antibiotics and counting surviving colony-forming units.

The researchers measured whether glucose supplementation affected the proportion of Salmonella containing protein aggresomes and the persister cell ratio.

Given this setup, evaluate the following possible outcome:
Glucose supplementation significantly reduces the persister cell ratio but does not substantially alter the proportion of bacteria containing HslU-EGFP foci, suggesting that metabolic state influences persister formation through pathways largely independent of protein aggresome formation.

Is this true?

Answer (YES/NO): NO